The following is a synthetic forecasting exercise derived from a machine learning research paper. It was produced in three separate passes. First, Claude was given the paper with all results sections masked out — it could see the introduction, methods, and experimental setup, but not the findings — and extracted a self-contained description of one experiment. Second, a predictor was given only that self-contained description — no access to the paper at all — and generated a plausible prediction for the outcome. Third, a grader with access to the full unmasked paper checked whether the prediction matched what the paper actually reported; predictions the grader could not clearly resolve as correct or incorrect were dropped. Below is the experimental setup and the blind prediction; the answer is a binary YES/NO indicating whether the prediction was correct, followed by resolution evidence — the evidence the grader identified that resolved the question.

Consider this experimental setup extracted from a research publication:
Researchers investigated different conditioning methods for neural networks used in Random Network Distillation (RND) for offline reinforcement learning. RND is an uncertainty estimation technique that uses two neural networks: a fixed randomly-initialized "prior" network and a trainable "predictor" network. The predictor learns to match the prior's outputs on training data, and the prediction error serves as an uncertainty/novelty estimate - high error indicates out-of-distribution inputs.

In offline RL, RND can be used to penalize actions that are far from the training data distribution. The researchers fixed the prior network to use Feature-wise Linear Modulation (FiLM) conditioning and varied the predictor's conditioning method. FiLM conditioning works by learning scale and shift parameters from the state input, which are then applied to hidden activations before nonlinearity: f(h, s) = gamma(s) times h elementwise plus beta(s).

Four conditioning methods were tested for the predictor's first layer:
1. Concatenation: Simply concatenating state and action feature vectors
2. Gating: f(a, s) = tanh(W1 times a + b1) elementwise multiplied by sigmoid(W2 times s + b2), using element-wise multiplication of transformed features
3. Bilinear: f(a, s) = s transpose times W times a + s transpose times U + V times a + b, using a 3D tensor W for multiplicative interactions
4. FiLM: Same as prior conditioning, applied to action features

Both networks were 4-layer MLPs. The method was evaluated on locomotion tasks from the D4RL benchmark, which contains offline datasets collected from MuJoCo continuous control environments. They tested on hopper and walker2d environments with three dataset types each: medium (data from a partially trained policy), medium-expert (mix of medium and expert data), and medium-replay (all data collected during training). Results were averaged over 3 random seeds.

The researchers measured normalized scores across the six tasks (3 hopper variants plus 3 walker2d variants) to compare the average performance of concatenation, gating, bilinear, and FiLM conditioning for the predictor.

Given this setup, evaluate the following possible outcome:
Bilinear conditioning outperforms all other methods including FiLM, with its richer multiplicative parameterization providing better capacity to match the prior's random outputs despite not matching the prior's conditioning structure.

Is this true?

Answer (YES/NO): YES